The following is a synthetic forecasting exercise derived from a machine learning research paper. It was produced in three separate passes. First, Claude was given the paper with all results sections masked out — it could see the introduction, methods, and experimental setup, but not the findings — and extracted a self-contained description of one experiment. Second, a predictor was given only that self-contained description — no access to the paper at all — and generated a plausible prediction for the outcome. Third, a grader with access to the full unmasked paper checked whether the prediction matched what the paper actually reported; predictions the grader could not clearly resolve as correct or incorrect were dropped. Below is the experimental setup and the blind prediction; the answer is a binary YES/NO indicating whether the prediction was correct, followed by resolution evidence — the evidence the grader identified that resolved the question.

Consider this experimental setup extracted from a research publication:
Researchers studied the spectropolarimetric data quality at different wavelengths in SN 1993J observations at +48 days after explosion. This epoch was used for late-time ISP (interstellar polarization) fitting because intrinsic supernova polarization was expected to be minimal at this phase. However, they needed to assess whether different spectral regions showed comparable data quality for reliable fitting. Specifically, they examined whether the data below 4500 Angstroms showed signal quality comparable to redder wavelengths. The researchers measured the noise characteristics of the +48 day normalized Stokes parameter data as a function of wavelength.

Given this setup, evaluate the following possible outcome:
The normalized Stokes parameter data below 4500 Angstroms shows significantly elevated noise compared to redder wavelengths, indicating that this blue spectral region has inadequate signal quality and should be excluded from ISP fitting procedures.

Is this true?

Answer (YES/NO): YES